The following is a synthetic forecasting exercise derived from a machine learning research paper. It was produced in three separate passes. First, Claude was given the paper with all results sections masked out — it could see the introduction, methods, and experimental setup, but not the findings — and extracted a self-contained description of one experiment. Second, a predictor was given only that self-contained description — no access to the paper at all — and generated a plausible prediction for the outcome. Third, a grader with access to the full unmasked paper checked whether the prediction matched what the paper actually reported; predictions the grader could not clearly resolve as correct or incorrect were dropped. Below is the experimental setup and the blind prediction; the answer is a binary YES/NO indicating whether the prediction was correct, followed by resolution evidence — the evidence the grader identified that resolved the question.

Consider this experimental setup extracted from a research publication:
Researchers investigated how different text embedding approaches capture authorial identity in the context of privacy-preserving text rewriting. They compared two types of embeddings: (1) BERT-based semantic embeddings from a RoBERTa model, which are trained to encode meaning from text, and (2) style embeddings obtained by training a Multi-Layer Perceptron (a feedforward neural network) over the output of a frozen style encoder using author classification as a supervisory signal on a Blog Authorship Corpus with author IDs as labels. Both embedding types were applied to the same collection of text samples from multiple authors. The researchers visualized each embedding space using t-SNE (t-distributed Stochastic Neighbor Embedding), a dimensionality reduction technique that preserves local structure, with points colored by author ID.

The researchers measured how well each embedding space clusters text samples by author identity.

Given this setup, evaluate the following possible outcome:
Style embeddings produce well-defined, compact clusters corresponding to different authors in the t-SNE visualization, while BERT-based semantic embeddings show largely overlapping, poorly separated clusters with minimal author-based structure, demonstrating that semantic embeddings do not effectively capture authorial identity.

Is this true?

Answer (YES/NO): YES